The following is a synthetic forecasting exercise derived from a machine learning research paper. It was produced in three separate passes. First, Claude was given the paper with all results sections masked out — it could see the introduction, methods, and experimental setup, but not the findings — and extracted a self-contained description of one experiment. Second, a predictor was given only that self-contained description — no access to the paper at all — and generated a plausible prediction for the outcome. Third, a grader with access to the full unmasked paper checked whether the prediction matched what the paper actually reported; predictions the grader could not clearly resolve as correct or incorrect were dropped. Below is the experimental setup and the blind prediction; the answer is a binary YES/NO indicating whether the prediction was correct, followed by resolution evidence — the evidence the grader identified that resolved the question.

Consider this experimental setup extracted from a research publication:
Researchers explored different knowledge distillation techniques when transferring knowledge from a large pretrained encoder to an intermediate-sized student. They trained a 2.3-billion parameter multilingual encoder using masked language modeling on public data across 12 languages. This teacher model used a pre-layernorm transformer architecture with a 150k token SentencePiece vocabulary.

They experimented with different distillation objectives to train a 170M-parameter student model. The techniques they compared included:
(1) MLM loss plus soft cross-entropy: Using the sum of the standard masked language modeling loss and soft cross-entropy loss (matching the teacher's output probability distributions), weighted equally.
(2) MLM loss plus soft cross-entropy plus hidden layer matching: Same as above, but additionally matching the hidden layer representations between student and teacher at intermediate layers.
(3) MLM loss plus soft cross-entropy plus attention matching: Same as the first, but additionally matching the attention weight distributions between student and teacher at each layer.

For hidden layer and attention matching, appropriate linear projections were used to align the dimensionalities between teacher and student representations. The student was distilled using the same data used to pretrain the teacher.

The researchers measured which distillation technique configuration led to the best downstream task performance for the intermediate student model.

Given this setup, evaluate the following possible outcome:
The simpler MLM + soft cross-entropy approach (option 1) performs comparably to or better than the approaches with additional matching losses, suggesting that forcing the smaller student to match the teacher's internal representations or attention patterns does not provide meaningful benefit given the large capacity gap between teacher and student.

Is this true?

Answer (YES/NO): YES